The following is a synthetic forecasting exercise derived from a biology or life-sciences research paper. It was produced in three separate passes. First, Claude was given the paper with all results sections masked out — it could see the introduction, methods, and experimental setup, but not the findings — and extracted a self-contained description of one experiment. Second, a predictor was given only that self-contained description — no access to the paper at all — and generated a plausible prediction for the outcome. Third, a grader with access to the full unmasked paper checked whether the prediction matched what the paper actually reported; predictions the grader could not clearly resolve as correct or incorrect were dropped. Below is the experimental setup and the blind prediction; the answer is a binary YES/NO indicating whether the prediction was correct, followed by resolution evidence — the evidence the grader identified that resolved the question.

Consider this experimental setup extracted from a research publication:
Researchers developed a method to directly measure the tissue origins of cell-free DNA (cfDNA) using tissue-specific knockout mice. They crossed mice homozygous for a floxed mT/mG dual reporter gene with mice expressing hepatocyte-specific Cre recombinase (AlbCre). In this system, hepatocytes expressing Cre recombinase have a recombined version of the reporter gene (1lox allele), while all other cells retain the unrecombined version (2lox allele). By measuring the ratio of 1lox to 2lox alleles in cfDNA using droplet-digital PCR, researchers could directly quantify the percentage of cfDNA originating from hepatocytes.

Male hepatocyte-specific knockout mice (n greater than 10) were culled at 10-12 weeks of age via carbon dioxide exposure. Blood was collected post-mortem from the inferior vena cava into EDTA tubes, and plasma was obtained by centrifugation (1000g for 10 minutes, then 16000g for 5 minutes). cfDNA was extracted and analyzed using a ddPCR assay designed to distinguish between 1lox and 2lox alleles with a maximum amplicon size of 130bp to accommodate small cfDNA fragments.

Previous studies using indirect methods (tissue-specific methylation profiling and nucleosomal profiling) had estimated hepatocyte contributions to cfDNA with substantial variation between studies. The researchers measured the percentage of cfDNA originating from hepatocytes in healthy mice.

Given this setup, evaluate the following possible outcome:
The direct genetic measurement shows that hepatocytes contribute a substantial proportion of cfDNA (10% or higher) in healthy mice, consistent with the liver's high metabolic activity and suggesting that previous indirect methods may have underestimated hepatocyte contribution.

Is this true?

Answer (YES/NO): NO